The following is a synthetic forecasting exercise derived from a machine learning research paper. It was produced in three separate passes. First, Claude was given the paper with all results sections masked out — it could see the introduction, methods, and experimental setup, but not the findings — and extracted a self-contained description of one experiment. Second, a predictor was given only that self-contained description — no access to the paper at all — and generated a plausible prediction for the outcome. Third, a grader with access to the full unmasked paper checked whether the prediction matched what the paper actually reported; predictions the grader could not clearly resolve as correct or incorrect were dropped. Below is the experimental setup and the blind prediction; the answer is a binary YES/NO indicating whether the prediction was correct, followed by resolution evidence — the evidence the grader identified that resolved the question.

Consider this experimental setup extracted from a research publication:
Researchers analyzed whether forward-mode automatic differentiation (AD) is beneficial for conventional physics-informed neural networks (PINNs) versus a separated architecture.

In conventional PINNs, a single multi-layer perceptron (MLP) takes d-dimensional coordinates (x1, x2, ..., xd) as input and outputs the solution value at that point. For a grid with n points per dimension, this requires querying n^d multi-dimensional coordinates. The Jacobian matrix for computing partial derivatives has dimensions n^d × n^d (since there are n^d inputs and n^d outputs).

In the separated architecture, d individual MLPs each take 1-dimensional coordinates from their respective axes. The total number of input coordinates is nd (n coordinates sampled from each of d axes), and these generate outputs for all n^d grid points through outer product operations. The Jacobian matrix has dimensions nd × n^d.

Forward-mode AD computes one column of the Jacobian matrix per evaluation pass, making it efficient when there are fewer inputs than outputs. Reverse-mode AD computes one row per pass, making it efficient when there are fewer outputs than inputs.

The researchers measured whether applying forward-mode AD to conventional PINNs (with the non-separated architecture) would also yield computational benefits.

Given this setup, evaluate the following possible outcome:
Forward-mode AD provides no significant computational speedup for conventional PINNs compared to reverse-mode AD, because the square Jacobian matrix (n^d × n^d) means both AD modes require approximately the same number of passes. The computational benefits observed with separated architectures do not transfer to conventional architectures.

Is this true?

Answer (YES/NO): NO